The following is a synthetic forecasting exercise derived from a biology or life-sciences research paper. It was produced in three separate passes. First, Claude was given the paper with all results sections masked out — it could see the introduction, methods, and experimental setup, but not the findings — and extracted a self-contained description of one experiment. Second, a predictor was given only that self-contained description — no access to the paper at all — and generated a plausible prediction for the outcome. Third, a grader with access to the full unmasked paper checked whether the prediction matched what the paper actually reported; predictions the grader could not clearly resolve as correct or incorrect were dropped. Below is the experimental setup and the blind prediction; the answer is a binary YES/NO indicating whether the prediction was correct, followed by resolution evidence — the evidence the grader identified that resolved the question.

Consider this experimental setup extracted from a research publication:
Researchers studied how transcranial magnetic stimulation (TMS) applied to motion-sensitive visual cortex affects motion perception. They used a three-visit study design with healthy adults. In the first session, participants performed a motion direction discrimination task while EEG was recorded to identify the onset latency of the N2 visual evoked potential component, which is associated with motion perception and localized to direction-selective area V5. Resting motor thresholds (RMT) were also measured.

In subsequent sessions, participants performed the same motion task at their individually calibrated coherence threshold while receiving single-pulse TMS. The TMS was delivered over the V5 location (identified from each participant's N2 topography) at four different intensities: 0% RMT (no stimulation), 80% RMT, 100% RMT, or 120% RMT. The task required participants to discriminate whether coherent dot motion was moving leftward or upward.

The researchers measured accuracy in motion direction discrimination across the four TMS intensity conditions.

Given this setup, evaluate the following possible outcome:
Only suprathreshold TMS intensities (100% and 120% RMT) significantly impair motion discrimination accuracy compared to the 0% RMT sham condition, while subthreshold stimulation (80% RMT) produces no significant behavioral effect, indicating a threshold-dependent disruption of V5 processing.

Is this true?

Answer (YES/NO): NO